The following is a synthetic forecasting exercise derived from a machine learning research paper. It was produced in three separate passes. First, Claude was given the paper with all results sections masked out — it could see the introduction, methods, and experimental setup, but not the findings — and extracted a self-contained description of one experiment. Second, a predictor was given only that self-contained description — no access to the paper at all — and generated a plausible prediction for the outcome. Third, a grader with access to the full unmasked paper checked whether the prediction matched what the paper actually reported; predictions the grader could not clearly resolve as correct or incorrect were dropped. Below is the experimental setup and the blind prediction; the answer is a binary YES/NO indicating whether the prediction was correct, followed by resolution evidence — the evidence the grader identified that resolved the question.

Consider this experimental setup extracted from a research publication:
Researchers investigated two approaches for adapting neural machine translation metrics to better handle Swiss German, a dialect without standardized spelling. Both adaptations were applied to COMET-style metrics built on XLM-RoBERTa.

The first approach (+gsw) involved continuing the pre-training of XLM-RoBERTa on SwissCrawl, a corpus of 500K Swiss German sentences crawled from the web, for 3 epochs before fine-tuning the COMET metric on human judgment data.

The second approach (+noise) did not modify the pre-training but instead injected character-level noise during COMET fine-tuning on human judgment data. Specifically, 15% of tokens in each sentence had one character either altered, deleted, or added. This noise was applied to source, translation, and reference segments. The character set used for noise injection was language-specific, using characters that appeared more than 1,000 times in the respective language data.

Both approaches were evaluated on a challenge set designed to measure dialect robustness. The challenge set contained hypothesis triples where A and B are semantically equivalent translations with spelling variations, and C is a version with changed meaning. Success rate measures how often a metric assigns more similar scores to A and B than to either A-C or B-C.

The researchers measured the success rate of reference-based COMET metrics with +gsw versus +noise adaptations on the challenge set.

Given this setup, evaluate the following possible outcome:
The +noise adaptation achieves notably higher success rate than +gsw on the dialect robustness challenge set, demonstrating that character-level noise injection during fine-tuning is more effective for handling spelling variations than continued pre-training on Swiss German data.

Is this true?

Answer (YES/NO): NO